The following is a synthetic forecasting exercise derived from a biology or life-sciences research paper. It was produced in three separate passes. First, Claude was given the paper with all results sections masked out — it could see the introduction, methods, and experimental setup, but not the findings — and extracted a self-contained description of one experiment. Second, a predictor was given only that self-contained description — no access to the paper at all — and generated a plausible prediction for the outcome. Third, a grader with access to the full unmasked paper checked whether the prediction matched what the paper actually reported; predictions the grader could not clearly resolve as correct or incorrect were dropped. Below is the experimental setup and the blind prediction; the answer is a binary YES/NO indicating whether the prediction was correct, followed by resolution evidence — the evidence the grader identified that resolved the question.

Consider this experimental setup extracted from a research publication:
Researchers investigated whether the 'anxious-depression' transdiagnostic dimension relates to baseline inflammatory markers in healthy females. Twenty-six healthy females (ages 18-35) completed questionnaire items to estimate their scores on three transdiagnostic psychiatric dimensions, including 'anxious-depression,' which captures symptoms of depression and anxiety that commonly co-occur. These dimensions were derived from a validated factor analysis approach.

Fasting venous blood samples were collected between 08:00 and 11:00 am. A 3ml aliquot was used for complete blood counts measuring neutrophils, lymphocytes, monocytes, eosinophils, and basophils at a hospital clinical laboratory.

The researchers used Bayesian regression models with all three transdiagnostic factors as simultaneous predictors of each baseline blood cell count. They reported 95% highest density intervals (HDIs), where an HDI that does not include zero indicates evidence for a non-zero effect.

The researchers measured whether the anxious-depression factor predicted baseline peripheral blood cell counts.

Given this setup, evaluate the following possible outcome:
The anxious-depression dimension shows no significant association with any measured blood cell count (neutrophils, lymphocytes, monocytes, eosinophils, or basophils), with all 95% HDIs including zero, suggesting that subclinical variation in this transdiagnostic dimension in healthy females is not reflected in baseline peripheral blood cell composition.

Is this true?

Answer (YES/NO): NO